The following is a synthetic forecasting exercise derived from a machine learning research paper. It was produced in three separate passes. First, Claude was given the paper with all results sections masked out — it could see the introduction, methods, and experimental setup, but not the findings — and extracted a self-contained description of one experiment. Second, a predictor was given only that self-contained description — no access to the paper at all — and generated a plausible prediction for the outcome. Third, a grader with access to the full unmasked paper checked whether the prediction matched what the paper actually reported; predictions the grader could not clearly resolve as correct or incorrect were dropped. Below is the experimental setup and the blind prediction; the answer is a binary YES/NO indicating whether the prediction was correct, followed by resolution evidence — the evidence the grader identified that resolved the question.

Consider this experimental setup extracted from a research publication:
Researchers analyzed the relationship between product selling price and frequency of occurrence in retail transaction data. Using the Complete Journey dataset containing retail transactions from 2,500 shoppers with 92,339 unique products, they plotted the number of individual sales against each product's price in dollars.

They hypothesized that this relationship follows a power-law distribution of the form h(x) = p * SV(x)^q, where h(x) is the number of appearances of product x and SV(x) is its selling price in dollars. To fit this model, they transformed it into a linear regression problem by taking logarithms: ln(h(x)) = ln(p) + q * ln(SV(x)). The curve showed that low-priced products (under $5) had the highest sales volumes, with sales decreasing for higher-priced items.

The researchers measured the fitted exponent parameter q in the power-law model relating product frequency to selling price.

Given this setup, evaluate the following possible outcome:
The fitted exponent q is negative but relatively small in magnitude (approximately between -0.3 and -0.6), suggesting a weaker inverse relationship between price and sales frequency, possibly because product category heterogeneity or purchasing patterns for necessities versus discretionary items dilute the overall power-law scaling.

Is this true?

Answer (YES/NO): NO